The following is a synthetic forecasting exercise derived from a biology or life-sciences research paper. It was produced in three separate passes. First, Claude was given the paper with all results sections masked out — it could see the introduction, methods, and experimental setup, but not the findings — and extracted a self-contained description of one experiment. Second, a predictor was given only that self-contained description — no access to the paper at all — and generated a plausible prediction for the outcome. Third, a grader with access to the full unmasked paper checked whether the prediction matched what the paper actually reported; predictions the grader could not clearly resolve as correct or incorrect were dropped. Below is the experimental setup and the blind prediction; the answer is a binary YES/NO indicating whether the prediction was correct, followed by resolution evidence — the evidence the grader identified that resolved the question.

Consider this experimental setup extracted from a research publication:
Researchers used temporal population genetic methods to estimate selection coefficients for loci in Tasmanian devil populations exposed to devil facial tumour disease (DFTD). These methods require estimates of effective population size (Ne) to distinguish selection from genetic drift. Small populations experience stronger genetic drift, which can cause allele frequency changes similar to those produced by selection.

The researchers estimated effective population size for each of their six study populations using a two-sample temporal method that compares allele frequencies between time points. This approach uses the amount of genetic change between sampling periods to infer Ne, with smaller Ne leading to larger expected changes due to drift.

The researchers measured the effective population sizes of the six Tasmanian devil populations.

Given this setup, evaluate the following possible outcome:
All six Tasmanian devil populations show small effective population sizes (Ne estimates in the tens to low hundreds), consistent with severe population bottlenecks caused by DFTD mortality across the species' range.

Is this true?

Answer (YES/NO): YES